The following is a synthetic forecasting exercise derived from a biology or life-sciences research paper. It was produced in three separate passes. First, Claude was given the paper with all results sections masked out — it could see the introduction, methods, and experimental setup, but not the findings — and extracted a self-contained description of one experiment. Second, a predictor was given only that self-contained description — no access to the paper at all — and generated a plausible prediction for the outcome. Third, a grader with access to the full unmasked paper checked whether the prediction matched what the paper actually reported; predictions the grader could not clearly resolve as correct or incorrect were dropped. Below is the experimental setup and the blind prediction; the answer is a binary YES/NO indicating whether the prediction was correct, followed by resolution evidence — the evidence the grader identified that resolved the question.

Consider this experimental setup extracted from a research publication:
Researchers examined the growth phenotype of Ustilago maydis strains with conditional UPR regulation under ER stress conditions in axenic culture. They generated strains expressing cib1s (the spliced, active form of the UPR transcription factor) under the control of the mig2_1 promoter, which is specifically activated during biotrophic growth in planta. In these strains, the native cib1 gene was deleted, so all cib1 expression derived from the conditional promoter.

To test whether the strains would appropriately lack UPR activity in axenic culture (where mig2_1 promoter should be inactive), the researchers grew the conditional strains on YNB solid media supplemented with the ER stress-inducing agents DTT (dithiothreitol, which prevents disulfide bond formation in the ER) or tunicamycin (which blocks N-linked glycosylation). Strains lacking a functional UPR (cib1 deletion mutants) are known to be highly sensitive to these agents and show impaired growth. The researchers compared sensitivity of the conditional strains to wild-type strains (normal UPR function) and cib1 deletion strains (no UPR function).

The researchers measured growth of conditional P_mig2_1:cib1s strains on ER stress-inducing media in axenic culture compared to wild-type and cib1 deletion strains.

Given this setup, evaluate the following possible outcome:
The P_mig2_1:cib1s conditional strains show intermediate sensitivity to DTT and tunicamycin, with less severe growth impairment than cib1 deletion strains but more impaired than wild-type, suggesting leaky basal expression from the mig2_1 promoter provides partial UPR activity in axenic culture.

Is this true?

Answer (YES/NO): NO